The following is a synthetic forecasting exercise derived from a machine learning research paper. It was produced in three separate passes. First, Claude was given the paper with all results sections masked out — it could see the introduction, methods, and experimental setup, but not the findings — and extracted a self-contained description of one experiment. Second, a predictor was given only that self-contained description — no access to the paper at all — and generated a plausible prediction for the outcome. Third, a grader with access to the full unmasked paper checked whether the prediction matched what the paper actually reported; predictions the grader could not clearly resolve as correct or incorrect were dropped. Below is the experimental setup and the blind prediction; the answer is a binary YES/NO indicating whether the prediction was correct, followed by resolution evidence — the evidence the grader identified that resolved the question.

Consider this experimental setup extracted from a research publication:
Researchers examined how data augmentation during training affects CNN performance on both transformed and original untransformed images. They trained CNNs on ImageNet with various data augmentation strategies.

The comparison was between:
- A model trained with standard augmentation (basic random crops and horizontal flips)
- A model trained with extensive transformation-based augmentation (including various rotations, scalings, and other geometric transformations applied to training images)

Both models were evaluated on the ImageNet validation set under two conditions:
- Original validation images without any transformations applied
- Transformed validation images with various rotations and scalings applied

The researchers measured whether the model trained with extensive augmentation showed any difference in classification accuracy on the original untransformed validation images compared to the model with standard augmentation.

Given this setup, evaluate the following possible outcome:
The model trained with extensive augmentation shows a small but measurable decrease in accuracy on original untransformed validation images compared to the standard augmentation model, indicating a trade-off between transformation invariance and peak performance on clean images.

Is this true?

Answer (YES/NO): YES